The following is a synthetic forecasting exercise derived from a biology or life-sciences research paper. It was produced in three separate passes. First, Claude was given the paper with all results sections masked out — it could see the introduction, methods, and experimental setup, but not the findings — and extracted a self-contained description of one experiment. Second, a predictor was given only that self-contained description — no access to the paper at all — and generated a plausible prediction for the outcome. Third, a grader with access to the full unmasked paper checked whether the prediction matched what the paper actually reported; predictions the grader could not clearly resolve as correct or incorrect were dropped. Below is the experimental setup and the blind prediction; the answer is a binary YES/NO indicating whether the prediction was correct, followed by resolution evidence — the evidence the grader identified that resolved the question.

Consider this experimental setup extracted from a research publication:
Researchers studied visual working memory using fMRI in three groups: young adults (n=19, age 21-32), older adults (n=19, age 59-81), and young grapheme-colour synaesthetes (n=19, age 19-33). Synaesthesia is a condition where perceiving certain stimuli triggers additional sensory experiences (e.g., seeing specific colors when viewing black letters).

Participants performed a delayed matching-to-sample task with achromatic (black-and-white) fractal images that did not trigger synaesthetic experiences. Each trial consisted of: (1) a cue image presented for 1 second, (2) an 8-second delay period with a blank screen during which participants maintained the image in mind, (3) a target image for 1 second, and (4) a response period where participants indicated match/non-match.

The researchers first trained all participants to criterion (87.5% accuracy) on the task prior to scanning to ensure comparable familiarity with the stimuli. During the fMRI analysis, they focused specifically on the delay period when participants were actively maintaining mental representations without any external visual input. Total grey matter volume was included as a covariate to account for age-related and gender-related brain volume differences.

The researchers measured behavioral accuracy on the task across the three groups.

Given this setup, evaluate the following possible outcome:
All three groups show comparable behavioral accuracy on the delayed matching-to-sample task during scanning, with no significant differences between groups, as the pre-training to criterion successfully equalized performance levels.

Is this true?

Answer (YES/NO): YES